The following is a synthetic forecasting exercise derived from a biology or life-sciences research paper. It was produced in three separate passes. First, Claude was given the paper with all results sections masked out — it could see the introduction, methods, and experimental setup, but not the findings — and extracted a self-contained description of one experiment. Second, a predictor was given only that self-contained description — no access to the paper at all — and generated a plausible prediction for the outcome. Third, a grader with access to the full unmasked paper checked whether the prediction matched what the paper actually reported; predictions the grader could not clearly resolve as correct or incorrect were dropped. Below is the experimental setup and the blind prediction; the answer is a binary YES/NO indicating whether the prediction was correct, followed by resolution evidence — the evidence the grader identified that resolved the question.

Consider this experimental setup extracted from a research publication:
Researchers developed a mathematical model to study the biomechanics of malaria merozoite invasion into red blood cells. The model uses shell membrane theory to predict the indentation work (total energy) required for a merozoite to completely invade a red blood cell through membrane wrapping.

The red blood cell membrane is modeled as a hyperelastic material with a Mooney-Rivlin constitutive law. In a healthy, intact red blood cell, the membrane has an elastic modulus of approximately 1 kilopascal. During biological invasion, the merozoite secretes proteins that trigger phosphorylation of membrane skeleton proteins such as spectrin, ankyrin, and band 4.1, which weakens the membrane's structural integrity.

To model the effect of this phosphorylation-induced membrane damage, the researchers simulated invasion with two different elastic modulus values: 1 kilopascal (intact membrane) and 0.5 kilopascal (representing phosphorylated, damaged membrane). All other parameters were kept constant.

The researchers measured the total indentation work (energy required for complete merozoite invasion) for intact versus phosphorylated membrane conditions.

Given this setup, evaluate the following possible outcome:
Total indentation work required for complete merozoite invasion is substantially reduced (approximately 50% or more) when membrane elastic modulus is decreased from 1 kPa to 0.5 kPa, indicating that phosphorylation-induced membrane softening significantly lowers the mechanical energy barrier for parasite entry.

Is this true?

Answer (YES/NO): YES